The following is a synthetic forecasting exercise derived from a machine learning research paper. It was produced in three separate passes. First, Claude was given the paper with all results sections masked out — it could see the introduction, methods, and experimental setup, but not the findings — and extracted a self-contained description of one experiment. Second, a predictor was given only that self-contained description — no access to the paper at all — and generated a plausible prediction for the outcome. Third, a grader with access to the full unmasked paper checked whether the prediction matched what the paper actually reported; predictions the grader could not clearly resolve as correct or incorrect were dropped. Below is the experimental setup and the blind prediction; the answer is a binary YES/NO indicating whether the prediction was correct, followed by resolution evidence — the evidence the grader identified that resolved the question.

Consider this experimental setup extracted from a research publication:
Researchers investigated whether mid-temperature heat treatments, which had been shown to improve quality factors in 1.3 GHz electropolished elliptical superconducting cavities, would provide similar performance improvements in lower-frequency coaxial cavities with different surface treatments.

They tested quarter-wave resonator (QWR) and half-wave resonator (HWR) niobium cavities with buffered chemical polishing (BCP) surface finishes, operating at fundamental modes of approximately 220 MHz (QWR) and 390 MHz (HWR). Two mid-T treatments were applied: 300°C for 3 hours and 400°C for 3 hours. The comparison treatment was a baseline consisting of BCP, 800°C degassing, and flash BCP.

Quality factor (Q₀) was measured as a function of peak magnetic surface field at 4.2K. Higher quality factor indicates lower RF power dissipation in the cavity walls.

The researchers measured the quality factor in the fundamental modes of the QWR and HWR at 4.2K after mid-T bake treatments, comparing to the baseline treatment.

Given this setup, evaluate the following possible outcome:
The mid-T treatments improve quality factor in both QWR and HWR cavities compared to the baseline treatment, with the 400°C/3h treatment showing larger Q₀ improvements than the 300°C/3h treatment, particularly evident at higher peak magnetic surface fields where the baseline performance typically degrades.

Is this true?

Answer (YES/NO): NO